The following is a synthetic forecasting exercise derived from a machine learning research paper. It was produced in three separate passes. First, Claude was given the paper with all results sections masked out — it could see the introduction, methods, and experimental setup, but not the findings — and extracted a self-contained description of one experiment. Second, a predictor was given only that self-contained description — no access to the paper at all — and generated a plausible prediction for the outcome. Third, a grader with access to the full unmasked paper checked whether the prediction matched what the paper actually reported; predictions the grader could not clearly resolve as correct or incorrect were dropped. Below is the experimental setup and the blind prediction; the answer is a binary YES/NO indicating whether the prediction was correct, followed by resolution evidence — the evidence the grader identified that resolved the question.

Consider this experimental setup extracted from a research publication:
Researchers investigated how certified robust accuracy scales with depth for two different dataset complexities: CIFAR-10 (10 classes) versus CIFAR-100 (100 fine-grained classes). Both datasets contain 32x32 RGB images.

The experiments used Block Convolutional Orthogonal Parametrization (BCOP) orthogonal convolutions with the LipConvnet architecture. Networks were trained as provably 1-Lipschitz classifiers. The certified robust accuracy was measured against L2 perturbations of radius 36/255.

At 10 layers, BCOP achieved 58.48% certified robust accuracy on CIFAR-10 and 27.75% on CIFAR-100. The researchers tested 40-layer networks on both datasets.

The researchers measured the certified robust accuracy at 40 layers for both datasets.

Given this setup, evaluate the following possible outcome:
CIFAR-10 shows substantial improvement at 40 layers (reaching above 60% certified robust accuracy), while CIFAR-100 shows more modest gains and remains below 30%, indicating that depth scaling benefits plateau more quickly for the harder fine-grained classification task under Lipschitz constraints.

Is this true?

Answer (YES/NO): NO